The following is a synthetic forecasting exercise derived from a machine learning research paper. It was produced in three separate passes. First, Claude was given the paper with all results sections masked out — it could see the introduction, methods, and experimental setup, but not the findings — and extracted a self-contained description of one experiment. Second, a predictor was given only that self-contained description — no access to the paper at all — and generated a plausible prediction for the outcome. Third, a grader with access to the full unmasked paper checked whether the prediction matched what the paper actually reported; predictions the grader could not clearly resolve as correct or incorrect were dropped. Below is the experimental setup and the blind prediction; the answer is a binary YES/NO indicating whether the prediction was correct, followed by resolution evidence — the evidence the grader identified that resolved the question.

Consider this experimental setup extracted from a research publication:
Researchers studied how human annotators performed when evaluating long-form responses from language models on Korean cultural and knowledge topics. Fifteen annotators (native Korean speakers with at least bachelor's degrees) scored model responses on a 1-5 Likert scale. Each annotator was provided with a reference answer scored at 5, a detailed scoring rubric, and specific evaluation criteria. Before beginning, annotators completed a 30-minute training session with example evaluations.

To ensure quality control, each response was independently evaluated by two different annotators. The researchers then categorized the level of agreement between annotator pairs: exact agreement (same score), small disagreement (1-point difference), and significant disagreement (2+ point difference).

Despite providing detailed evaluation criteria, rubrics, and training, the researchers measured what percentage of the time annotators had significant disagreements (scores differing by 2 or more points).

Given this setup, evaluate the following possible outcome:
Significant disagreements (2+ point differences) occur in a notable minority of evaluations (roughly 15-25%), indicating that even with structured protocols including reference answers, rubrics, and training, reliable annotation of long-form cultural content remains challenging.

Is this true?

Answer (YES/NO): YES